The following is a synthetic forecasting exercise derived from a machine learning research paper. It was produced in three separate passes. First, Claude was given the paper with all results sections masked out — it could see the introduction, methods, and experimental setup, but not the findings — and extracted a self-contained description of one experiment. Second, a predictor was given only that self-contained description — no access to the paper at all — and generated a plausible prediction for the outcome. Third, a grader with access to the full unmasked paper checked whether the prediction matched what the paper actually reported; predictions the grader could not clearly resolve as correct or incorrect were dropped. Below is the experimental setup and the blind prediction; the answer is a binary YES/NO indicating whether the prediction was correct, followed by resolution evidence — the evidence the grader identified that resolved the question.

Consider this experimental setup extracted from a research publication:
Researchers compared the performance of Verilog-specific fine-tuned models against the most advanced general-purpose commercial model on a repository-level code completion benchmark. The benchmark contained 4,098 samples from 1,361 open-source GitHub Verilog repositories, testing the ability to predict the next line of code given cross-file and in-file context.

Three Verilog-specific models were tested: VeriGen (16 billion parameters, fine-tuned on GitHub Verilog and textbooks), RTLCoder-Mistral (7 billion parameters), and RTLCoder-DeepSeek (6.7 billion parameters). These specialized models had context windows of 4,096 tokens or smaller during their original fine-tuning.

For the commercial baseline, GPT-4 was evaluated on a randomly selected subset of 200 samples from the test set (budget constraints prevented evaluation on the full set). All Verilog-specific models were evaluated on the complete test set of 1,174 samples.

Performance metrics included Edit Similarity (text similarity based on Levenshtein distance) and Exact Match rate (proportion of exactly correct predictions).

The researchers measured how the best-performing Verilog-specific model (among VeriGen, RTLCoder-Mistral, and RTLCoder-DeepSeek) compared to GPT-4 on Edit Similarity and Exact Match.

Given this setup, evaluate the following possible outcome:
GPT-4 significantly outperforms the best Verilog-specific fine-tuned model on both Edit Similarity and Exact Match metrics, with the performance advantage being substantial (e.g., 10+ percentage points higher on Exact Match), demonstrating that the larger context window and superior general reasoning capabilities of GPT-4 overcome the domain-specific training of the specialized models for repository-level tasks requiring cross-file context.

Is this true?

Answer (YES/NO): YES